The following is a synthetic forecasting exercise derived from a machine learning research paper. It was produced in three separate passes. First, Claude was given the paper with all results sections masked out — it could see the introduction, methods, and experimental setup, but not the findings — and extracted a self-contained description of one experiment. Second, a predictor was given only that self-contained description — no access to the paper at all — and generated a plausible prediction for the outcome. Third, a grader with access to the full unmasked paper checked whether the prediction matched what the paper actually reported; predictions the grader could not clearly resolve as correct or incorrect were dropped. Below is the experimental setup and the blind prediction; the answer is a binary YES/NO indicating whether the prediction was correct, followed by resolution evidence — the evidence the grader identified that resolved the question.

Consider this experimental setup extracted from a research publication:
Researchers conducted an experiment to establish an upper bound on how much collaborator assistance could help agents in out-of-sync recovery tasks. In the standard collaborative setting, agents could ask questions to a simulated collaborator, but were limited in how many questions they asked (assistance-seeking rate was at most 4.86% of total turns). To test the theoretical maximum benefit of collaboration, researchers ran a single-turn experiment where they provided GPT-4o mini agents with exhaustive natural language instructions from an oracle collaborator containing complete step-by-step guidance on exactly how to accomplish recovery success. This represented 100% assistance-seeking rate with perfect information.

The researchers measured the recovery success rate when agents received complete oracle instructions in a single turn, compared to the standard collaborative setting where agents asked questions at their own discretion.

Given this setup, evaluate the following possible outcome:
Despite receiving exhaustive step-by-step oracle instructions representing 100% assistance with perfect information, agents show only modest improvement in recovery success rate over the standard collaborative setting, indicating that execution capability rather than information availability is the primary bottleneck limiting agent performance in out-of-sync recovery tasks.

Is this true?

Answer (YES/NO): NO